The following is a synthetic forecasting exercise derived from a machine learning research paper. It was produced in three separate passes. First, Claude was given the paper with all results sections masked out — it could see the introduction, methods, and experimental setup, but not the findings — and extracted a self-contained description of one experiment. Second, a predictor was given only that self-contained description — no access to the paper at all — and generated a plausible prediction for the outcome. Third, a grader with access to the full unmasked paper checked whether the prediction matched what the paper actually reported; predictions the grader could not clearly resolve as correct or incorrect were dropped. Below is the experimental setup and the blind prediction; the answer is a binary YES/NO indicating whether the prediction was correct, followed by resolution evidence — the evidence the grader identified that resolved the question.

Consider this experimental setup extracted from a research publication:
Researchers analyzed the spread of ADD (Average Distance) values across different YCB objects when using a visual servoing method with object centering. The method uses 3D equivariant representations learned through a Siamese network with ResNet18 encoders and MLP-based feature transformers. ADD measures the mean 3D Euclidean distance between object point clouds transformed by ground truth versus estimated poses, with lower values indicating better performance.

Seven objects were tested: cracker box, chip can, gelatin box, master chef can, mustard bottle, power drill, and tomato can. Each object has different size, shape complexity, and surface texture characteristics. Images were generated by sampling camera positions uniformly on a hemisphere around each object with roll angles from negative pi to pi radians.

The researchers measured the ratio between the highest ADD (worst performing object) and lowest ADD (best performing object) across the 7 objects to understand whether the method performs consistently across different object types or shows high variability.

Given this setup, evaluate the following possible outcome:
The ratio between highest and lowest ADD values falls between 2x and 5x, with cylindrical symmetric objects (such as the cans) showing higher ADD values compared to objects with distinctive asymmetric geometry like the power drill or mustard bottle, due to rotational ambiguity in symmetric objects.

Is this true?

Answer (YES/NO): NO